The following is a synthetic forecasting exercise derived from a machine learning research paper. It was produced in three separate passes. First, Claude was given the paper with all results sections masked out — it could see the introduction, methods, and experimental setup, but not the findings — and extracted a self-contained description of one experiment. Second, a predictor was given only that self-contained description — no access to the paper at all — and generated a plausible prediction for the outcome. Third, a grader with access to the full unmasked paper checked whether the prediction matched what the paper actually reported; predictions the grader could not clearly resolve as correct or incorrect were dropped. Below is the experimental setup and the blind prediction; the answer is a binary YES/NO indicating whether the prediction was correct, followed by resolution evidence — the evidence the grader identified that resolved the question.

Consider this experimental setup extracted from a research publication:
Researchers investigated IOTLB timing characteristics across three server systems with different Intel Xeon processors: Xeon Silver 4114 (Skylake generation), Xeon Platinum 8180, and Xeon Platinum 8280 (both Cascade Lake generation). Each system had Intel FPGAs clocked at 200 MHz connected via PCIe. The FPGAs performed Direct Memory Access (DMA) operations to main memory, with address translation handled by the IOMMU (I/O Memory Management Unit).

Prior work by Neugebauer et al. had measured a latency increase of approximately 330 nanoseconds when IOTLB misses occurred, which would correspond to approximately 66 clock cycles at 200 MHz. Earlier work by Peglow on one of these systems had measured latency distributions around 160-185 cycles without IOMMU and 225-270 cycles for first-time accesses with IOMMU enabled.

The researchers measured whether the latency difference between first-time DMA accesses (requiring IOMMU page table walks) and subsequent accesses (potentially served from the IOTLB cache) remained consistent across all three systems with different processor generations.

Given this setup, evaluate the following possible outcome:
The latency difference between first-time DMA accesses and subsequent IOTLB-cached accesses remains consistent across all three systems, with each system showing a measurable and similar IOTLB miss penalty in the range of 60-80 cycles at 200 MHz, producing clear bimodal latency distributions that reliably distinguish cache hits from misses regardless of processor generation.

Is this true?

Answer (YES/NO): NO